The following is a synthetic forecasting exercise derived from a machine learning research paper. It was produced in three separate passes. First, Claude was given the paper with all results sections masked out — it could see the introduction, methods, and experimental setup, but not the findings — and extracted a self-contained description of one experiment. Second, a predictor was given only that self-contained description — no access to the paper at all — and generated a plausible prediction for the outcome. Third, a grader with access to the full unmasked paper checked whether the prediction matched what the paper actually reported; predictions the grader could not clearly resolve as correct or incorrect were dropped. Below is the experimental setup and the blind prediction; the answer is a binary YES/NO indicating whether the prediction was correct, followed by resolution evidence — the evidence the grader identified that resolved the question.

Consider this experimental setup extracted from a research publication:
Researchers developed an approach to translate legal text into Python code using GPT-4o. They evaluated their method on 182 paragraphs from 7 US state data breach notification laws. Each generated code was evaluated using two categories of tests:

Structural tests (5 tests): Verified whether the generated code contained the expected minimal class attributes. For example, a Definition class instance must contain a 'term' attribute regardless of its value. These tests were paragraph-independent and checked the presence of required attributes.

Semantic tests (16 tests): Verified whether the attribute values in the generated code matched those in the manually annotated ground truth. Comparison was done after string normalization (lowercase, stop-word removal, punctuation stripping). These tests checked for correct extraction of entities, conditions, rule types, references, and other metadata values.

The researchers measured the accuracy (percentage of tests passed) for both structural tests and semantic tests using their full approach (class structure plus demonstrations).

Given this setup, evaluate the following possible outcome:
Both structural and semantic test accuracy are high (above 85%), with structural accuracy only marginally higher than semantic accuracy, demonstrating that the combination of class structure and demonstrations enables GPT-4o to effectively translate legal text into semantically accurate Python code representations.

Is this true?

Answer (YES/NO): NO